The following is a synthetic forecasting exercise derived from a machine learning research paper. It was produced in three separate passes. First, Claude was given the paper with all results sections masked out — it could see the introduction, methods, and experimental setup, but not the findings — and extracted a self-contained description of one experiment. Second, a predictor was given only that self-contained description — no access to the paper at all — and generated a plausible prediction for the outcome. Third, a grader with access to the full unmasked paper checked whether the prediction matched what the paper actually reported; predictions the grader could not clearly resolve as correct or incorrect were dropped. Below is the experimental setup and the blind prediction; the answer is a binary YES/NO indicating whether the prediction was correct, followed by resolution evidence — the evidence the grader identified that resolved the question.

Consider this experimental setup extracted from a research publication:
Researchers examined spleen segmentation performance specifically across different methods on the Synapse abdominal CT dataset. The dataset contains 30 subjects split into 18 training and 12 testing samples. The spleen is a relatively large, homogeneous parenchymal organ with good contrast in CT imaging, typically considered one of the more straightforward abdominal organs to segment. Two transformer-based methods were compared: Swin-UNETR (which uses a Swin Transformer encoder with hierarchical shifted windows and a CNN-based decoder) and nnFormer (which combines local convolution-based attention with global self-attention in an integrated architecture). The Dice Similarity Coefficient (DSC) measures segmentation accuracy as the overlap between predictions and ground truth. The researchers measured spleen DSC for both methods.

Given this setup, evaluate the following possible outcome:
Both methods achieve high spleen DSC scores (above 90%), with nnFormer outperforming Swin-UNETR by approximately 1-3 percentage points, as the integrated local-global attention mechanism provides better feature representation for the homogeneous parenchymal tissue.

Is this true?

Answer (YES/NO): NO